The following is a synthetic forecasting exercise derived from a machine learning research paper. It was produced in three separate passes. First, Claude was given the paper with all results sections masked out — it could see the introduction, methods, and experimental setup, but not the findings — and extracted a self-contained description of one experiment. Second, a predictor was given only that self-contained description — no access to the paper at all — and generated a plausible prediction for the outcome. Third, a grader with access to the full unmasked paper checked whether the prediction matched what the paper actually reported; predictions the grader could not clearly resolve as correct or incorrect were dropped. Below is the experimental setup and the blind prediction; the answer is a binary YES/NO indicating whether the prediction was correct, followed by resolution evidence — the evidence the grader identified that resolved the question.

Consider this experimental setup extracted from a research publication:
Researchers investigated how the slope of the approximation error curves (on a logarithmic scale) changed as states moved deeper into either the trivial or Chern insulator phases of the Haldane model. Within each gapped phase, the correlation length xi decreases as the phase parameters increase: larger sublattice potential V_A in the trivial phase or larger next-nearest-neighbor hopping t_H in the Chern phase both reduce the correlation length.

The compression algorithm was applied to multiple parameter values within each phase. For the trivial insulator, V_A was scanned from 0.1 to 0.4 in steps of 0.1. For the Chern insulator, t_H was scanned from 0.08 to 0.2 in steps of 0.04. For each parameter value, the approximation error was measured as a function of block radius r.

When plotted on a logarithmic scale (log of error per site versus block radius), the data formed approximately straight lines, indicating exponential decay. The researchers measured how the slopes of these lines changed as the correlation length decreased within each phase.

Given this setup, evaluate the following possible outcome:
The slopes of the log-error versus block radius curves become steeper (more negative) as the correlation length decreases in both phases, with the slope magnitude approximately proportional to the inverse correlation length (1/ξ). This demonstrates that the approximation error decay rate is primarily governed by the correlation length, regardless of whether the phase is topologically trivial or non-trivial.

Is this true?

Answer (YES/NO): NO